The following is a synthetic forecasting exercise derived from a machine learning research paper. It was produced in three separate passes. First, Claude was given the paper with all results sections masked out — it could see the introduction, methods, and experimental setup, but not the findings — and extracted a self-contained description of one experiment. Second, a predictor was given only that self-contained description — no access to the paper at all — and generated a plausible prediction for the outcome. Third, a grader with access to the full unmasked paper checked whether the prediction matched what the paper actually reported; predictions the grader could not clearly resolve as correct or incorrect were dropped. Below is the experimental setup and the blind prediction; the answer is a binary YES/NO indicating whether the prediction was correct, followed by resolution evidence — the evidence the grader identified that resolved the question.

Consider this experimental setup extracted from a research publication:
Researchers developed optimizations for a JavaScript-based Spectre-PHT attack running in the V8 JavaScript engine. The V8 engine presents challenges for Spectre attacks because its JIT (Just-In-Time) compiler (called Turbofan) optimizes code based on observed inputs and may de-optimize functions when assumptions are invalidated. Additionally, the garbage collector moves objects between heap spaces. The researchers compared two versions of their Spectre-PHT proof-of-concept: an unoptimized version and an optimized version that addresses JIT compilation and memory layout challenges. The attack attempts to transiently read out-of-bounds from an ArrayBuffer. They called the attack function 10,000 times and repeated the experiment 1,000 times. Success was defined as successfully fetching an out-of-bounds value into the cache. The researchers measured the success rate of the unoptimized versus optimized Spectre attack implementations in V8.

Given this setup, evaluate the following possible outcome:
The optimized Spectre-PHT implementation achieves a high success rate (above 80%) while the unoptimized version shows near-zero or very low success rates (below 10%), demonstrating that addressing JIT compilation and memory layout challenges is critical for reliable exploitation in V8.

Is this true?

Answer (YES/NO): NO